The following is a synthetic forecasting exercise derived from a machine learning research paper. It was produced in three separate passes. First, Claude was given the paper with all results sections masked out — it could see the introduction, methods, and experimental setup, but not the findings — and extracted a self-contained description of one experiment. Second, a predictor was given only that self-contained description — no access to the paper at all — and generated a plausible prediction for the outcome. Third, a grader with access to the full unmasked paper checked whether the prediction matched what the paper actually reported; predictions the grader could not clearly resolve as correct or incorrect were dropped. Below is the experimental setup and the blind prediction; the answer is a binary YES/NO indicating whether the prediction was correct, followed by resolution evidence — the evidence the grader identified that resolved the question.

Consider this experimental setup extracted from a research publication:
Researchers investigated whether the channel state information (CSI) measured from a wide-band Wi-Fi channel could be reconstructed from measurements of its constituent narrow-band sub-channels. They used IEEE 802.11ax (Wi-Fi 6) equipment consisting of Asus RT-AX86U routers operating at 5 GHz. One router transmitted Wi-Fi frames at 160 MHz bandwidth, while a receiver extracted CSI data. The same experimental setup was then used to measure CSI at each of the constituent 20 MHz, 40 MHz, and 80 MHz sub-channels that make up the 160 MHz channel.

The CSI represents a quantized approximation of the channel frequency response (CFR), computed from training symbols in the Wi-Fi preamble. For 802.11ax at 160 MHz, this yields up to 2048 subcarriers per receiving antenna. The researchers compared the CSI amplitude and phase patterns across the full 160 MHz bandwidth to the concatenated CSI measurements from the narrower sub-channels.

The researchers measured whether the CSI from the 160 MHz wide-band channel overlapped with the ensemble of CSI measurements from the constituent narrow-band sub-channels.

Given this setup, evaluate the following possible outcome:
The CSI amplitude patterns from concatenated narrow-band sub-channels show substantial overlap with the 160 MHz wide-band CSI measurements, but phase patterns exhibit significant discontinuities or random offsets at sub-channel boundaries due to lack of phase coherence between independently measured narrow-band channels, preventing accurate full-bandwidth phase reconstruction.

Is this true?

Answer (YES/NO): NO